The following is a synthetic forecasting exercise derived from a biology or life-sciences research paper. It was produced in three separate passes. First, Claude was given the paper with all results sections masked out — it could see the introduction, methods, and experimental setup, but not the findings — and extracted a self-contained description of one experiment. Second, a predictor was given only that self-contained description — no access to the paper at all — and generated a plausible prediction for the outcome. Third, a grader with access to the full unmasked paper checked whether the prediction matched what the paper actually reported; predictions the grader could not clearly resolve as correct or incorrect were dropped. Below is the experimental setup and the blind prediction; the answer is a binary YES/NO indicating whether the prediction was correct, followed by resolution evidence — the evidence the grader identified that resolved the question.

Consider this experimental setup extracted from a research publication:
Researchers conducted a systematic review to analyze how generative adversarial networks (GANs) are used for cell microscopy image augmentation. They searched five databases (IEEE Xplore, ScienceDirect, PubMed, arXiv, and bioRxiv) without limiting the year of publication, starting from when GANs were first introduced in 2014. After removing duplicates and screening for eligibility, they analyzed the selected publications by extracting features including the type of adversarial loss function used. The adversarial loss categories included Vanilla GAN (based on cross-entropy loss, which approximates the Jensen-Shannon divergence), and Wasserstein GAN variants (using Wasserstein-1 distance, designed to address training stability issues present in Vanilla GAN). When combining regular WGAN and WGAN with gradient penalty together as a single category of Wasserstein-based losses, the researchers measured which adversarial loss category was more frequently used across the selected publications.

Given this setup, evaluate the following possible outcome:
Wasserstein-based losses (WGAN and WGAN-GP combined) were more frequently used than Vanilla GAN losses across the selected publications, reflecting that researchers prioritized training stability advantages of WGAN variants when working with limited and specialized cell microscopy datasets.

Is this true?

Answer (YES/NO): YES